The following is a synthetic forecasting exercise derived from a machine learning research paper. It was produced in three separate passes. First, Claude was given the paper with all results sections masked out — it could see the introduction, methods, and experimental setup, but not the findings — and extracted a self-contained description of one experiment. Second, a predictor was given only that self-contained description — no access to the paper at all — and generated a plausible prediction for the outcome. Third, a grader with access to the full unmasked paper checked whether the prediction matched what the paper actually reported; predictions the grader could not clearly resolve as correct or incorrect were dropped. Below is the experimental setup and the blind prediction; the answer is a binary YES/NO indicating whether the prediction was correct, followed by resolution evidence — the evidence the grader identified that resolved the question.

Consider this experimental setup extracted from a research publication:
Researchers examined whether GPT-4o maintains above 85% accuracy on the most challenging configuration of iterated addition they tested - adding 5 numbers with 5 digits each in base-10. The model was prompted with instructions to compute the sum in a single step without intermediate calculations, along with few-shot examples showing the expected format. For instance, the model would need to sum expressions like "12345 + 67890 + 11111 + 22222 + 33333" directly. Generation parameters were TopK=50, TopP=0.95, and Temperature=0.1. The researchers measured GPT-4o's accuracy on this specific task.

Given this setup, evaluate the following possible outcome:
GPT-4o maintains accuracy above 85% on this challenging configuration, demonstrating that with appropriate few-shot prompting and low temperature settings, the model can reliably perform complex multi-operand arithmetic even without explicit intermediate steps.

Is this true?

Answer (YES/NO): YES